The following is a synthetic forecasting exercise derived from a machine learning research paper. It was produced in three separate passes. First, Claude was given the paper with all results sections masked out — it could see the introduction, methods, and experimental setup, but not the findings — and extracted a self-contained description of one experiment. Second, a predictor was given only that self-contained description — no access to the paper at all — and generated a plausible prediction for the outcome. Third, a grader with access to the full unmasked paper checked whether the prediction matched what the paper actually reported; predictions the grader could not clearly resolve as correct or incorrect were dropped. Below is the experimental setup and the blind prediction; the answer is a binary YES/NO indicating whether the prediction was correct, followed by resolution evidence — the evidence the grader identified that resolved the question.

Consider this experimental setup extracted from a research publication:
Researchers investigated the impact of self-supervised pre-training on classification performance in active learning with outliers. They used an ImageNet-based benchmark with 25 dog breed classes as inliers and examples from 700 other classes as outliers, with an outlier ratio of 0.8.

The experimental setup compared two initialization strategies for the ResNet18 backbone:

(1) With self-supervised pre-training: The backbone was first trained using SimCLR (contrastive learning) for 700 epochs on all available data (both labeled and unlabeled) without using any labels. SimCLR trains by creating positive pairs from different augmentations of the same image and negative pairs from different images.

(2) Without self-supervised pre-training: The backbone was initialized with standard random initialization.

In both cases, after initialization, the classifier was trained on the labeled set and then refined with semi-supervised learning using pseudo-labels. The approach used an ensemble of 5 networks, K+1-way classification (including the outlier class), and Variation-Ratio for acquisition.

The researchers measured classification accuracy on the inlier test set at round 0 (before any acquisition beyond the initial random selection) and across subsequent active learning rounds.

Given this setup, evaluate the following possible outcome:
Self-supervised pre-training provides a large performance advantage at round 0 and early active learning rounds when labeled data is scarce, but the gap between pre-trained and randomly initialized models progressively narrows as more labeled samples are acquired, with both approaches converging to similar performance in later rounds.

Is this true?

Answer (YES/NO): NO